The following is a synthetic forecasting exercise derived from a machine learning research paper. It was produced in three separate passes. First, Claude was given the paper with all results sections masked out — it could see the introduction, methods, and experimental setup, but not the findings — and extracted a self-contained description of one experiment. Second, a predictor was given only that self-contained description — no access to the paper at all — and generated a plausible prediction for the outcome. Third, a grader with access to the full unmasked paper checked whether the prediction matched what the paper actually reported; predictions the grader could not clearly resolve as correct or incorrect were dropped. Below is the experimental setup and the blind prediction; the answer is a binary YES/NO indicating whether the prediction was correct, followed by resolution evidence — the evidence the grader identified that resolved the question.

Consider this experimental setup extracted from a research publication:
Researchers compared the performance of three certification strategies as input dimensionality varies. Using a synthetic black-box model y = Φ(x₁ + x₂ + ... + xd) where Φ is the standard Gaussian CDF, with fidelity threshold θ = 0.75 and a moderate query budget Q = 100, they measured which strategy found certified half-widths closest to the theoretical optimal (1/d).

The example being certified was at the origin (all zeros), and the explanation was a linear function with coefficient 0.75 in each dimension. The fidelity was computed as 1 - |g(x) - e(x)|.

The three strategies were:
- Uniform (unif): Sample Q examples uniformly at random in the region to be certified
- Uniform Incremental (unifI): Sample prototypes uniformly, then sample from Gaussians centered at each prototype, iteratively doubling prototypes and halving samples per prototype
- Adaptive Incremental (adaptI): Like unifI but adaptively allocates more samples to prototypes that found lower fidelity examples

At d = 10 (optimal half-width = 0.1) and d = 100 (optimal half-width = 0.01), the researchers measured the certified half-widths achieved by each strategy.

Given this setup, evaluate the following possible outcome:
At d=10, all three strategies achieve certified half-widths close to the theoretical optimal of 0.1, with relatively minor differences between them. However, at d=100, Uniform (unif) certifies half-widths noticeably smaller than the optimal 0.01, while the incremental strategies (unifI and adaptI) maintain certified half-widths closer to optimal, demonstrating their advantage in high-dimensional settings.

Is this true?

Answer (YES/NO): NO